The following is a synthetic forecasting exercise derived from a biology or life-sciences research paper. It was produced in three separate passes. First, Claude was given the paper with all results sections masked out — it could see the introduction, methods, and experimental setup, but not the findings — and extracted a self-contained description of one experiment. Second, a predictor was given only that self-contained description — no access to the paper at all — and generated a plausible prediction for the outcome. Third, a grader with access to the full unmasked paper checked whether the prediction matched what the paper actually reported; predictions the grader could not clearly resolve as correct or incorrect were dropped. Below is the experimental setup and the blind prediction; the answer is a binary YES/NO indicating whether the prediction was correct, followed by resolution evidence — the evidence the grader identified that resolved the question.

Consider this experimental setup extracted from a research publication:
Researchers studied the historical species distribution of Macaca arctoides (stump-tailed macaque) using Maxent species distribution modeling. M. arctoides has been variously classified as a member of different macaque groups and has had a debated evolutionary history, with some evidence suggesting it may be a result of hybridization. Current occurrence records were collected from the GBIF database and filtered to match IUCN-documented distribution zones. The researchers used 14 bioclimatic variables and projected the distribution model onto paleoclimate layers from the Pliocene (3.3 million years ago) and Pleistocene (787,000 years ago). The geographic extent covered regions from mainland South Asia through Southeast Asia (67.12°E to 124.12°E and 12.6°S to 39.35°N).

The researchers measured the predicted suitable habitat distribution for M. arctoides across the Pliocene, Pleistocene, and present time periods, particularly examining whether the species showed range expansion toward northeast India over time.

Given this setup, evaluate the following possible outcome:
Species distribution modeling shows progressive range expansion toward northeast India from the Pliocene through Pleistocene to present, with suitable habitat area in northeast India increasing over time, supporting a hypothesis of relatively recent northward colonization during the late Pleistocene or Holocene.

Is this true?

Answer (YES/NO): NO